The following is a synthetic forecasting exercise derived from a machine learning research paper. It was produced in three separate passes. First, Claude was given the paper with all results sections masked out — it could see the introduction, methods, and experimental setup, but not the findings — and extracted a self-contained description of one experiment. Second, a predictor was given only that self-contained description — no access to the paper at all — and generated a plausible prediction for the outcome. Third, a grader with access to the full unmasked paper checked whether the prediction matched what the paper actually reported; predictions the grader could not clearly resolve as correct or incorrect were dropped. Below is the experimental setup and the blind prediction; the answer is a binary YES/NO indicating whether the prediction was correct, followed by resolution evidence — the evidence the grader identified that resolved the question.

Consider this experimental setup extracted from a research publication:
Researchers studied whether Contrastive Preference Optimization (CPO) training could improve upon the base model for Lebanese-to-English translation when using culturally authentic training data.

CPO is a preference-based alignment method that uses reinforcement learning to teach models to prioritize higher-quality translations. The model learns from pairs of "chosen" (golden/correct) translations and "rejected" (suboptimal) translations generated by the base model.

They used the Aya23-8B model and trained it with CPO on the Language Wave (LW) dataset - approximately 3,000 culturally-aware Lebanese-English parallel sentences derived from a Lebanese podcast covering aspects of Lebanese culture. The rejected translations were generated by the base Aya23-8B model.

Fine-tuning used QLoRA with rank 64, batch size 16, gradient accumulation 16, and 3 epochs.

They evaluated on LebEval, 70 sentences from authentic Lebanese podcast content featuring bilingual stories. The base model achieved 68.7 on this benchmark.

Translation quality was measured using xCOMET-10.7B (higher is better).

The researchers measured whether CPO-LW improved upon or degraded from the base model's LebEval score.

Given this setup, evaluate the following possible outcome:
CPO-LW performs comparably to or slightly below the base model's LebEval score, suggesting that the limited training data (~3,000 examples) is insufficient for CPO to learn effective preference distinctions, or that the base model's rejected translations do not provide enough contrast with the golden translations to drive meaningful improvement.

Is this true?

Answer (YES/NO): YES